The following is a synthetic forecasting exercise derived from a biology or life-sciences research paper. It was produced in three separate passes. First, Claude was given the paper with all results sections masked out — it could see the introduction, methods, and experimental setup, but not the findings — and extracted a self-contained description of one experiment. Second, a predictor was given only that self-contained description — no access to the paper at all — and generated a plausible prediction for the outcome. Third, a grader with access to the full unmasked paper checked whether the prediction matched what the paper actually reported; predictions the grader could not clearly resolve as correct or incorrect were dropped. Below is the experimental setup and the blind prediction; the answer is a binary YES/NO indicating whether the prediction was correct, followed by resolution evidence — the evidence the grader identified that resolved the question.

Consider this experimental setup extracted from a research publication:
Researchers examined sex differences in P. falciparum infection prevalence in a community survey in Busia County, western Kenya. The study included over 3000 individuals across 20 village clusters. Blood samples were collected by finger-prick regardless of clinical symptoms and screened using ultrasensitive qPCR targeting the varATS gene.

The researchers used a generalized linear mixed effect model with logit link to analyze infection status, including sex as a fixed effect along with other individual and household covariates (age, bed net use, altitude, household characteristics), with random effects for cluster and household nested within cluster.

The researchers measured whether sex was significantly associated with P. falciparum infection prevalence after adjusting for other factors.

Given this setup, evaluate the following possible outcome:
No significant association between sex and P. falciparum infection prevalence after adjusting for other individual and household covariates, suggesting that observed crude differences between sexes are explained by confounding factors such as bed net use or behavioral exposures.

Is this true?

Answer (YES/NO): NO